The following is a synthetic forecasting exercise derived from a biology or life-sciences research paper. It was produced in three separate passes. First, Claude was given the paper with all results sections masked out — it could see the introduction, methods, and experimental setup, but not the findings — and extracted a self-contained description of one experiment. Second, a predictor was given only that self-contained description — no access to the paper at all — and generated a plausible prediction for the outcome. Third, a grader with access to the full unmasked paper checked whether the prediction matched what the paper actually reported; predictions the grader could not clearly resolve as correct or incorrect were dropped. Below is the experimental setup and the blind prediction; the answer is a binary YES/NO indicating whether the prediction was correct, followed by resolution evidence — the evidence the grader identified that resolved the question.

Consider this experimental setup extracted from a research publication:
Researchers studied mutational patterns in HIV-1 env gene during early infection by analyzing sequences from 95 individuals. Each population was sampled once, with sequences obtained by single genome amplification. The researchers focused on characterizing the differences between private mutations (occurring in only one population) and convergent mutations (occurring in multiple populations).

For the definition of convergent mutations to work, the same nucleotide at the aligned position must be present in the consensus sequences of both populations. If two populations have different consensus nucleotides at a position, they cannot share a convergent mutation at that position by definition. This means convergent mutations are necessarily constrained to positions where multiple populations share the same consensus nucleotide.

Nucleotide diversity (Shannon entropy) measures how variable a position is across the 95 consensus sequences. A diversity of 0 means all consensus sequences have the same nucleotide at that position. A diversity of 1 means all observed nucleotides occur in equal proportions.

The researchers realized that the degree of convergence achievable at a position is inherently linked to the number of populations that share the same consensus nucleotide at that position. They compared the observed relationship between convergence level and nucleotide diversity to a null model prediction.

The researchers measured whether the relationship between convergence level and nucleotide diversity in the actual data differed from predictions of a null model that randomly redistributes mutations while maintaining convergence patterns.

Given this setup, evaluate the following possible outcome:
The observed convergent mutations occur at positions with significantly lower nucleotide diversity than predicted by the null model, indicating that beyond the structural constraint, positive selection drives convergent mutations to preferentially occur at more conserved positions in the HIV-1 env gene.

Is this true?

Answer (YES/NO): NO